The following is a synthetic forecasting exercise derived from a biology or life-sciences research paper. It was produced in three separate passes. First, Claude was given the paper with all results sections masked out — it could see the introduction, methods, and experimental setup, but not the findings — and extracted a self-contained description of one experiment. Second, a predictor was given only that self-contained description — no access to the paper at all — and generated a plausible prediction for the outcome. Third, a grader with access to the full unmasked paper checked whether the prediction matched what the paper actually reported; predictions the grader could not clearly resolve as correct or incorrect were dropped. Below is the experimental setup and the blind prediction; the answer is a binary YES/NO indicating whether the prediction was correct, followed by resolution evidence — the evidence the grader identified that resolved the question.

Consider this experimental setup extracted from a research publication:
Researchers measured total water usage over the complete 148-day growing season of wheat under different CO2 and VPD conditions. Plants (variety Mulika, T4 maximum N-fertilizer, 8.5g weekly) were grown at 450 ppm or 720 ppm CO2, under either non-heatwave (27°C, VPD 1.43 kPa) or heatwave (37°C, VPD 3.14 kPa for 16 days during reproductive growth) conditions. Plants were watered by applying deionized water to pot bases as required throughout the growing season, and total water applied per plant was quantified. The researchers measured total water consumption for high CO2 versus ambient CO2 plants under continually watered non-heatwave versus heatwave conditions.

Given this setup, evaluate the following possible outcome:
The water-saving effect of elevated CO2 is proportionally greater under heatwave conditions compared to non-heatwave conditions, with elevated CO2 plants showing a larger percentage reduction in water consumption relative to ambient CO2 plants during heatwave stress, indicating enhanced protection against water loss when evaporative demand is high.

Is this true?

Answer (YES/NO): NO